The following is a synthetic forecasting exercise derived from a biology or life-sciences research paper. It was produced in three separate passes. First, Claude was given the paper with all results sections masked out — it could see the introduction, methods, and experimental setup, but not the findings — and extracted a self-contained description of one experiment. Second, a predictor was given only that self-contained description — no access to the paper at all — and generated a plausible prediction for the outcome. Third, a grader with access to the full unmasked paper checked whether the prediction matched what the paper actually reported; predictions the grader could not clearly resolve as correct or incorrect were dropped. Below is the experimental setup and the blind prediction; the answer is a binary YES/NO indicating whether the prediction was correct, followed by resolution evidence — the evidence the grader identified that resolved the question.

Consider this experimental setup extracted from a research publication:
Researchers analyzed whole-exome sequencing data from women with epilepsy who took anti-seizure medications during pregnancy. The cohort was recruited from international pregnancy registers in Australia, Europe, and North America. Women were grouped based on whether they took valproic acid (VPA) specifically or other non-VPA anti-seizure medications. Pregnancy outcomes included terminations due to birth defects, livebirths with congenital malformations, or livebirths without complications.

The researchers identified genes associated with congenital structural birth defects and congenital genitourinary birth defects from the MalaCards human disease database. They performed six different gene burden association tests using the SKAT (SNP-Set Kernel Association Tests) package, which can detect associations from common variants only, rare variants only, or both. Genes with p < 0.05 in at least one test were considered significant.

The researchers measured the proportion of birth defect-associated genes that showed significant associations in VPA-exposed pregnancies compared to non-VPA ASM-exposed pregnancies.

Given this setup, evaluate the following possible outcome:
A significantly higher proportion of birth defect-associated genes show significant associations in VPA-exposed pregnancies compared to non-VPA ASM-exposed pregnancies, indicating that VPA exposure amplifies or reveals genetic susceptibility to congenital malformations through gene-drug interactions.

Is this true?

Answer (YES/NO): YES